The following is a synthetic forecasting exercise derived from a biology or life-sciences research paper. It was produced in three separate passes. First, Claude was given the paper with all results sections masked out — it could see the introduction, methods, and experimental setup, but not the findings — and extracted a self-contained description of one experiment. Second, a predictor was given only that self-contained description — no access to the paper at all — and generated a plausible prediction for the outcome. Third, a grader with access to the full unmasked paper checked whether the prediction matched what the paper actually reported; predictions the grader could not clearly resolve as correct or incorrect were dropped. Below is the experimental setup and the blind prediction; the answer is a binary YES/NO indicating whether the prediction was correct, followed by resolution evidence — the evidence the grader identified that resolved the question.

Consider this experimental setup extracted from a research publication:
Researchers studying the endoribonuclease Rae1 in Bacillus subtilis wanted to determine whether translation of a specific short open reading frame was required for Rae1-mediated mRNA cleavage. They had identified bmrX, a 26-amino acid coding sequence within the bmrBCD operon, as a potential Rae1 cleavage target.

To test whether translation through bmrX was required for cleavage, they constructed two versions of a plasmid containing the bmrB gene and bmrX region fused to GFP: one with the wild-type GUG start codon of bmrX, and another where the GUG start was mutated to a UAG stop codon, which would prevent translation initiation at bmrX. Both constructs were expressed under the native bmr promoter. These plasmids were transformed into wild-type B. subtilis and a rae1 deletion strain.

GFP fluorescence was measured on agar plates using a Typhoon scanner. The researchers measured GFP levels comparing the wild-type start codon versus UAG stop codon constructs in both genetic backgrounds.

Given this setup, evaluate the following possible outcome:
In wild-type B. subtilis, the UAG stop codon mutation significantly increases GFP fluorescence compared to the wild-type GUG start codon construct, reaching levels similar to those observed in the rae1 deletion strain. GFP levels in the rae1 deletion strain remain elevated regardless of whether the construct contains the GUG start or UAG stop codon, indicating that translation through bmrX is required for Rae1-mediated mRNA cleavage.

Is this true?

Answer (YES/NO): NO